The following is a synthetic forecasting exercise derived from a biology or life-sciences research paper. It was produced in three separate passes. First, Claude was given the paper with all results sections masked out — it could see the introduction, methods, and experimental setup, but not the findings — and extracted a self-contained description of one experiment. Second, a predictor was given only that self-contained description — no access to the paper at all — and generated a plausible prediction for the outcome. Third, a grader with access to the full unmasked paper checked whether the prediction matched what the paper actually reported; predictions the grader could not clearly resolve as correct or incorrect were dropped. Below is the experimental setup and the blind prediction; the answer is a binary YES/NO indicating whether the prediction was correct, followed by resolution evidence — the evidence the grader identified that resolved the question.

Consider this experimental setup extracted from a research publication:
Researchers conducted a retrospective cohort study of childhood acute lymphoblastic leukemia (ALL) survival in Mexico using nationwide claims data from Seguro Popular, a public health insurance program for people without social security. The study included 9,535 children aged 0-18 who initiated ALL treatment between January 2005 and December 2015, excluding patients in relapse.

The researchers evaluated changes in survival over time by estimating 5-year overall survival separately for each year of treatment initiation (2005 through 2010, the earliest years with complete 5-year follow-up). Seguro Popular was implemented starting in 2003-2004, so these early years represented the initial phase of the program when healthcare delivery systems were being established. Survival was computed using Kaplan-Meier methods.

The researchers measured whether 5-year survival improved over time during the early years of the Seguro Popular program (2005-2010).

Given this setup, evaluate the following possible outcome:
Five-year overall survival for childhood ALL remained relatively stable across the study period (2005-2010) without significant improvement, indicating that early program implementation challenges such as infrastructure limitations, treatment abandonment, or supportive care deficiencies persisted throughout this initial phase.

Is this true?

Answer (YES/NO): YES